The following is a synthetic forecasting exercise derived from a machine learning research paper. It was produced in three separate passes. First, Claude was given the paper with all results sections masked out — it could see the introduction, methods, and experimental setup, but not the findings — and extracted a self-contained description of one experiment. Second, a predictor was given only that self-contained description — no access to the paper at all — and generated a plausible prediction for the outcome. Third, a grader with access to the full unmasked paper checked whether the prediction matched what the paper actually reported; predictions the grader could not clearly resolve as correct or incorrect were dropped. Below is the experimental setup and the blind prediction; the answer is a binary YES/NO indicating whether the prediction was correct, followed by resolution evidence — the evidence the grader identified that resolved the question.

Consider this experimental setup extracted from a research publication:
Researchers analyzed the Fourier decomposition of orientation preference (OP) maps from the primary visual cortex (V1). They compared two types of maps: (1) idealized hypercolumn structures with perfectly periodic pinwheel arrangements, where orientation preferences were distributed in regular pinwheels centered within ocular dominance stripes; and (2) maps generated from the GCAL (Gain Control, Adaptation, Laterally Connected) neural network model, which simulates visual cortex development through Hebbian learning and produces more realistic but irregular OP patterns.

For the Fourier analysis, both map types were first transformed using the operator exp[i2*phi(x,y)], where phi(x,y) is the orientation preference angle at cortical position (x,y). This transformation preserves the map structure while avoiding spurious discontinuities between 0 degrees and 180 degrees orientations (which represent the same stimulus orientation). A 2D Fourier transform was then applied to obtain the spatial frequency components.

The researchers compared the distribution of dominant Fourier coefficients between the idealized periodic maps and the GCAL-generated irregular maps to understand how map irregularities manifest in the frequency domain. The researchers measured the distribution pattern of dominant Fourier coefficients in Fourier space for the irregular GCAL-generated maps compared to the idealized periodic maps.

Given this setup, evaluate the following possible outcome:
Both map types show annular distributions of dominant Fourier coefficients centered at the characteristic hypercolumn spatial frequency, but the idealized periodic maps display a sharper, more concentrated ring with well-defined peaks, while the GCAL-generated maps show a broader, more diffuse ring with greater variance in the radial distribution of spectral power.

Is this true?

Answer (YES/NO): NO